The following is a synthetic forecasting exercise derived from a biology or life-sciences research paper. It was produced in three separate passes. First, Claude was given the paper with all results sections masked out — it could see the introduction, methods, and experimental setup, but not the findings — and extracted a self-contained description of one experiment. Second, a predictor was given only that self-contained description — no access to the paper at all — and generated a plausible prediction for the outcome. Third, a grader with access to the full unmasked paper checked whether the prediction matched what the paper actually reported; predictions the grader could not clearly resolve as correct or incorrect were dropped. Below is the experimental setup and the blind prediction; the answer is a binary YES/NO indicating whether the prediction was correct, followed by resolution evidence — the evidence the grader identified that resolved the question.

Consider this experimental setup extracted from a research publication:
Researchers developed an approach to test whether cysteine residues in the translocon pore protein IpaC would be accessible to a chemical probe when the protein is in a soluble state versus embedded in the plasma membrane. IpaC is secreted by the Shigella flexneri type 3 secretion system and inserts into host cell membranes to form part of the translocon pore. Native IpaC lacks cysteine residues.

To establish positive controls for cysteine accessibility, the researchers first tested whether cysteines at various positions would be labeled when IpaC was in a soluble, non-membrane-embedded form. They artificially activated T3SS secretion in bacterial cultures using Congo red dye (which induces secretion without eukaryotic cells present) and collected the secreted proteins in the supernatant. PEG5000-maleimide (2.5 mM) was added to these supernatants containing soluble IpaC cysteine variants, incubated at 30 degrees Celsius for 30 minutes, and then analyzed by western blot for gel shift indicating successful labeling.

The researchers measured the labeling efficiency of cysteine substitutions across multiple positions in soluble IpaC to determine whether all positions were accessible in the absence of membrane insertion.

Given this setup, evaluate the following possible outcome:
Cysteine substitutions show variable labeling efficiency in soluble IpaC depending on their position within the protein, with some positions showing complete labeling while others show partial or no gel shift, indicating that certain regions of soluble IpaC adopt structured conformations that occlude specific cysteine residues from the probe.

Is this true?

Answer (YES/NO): NO